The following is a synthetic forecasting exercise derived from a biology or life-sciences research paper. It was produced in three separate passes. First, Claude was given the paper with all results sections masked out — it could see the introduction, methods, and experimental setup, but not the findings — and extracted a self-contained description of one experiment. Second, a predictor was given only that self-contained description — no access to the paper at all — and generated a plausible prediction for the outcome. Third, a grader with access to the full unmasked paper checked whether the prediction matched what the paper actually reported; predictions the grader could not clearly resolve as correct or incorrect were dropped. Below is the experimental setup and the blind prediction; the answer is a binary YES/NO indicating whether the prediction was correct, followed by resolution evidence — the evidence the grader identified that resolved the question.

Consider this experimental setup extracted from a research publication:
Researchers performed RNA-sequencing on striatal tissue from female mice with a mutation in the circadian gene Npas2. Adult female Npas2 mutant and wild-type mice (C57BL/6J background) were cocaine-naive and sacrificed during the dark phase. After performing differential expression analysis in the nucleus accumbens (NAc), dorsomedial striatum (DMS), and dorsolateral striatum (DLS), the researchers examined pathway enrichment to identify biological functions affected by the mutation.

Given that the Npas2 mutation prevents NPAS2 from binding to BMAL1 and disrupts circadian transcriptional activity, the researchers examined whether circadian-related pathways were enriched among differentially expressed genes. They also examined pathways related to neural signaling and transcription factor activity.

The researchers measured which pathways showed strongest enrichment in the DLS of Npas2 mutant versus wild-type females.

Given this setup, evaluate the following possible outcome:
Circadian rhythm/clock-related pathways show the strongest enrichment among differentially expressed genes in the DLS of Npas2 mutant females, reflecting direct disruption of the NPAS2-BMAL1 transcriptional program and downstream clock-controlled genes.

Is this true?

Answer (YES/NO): NO